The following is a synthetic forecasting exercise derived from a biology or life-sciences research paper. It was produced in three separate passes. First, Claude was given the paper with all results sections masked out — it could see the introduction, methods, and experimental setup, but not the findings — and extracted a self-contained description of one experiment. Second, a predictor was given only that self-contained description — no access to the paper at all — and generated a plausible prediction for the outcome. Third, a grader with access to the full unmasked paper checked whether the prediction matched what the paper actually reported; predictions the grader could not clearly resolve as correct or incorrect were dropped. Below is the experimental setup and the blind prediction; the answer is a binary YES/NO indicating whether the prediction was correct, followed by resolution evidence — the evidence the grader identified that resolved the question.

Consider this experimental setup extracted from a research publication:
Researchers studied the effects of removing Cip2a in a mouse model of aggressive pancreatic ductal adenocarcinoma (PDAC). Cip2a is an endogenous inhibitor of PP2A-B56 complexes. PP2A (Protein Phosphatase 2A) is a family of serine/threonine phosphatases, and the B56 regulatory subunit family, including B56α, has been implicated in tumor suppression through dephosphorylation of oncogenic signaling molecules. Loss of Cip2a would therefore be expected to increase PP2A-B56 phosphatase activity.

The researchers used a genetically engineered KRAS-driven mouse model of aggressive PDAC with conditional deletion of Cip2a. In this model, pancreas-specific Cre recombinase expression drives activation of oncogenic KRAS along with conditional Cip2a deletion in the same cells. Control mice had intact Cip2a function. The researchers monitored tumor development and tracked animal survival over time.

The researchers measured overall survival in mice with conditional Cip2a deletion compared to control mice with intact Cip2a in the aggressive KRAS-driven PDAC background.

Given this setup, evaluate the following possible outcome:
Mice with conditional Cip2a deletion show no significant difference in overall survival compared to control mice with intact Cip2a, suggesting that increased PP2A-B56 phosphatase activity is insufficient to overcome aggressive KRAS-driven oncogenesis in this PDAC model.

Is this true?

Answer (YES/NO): NO